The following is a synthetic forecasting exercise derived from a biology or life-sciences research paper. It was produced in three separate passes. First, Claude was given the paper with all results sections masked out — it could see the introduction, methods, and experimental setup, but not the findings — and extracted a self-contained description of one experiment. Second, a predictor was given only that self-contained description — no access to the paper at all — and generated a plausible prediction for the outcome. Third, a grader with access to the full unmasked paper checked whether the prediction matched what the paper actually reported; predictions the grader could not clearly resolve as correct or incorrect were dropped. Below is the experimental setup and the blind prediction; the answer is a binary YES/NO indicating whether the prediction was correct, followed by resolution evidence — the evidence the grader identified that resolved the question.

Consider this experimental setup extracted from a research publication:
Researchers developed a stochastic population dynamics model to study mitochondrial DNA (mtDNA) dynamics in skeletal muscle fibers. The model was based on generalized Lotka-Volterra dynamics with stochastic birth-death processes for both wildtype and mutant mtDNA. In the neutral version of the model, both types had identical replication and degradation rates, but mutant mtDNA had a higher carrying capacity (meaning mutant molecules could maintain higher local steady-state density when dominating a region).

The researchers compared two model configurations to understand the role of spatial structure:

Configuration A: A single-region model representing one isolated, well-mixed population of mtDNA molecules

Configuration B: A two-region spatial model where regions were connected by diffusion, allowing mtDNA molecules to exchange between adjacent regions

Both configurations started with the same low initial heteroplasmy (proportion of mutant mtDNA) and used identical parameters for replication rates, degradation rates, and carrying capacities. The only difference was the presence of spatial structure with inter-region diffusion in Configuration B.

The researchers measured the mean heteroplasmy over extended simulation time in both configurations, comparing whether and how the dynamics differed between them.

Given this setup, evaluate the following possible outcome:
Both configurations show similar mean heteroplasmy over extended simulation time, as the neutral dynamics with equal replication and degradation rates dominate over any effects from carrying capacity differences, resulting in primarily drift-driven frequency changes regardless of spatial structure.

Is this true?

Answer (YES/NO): NO